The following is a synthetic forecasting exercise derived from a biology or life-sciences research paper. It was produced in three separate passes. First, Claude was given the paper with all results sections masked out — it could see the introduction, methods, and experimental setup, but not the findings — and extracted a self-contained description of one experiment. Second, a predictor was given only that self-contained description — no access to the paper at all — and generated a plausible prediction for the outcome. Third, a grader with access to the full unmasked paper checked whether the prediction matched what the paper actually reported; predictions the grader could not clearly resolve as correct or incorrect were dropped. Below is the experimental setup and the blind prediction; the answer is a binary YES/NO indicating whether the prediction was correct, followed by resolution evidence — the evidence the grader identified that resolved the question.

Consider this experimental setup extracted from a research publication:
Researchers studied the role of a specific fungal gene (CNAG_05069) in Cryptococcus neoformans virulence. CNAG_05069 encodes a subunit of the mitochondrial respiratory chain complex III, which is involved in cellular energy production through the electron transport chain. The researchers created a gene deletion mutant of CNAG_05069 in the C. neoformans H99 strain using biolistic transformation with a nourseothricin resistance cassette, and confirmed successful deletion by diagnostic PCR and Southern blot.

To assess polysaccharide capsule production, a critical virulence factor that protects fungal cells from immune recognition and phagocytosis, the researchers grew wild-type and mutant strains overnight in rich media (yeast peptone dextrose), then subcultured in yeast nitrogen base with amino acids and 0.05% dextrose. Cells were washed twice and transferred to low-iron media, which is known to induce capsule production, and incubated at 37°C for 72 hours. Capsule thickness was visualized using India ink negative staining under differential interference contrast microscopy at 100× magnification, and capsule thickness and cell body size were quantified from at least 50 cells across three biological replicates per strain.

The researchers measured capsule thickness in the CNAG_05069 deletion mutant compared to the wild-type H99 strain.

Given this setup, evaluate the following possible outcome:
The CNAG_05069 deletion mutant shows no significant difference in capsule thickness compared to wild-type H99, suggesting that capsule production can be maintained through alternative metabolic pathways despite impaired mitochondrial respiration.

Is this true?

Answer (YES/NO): NO